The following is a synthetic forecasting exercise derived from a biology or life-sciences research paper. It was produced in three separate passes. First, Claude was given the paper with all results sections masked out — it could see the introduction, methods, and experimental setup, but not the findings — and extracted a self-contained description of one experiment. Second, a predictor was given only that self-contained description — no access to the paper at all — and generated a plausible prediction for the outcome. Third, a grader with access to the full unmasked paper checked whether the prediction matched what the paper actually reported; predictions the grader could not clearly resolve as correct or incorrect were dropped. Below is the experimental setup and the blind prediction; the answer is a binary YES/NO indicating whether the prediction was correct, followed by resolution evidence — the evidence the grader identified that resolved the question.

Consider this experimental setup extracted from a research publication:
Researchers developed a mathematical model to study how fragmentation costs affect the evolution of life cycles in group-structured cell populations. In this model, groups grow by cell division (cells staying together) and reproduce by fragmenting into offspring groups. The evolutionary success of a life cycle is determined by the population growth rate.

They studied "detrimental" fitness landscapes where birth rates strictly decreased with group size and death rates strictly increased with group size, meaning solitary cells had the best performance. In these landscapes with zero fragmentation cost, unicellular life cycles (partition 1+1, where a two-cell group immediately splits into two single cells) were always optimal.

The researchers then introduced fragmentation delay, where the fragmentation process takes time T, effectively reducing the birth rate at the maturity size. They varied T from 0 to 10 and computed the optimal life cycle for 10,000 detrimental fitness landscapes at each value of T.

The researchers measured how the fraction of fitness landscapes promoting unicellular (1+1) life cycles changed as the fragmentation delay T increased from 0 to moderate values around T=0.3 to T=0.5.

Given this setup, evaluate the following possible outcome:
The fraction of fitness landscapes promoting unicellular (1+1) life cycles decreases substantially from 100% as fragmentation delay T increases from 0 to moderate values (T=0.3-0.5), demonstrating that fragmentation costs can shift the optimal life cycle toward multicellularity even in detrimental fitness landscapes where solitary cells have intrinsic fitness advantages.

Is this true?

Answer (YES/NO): YES